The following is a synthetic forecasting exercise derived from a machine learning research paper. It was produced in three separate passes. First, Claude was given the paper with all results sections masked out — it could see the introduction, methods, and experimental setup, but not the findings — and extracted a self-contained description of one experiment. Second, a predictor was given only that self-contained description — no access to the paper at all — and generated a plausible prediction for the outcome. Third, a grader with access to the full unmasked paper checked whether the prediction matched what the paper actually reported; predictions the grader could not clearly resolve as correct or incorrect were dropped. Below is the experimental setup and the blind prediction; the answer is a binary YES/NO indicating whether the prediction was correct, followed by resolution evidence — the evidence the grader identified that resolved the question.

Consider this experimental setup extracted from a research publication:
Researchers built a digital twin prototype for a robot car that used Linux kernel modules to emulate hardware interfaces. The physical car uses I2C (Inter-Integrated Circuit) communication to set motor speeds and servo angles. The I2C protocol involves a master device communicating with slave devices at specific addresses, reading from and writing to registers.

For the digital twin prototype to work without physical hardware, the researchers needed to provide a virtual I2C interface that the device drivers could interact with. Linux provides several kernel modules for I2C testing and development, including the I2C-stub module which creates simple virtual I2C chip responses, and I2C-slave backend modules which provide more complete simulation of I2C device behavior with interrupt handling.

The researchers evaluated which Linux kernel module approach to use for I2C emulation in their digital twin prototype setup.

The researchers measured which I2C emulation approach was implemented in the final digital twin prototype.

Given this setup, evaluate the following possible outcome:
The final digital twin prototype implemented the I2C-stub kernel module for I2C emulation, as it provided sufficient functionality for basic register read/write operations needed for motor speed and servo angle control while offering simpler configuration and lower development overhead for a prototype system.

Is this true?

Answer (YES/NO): YES